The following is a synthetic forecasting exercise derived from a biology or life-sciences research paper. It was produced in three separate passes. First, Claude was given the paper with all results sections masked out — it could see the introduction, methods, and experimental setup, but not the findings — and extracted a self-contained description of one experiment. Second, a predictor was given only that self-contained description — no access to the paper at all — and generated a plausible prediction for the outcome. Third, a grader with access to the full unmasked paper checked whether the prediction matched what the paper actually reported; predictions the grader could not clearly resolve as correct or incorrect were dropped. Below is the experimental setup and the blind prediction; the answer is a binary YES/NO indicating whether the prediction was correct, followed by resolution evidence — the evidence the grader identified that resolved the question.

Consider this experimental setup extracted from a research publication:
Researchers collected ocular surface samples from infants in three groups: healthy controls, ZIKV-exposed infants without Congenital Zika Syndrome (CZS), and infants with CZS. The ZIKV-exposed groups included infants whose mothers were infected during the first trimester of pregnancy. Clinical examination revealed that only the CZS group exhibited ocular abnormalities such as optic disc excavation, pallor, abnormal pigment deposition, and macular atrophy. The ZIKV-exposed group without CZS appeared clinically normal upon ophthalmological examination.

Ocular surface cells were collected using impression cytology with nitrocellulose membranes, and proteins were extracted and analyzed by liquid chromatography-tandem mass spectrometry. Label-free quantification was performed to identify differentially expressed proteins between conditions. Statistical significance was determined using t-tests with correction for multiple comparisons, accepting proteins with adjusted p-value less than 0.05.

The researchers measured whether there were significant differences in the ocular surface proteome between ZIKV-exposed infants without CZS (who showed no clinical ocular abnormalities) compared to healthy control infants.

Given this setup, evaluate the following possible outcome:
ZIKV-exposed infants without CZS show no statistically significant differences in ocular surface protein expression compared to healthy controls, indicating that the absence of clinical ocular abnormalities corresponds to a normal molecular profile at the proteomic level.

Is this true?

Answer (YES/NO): NO